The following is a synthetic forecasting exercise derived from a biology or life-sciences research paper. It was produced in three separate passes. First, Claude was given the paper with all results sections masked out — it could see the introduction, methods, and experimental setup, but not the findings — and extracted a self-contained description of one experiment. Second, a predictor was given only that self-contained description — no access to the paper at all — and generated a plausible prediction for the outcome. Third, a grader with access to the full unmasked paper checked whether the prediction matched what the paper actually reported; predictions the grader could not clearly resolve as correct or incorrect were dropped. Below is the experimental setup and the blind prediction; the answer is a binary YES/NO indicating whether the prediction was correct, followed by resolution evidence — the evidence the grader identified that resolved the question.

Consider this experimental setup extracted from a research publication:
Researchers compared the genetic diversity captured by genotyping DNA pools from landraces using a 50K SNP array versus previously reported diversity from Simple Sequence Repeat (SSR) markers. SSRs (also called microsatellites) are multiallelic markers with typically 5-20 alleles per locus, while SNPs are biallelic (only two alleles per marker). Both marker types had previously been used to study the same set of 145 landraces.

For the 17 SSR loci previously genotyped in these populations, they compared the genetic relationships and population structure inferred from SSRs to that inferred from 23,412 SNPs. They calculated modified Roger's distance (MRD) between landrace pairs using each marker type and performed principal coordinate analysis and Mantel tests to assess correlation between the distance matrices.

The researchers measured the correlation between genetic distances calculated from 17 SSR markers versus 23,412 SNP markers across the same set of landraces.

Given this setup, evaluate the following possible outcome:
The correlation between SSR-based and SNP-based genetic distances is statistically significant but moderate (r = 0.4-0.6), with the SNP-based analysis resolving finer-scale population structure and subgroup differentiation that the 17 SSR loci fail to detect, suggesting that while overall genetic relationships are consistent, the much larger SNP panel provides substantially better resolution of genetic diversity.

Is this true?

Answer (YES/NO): NO